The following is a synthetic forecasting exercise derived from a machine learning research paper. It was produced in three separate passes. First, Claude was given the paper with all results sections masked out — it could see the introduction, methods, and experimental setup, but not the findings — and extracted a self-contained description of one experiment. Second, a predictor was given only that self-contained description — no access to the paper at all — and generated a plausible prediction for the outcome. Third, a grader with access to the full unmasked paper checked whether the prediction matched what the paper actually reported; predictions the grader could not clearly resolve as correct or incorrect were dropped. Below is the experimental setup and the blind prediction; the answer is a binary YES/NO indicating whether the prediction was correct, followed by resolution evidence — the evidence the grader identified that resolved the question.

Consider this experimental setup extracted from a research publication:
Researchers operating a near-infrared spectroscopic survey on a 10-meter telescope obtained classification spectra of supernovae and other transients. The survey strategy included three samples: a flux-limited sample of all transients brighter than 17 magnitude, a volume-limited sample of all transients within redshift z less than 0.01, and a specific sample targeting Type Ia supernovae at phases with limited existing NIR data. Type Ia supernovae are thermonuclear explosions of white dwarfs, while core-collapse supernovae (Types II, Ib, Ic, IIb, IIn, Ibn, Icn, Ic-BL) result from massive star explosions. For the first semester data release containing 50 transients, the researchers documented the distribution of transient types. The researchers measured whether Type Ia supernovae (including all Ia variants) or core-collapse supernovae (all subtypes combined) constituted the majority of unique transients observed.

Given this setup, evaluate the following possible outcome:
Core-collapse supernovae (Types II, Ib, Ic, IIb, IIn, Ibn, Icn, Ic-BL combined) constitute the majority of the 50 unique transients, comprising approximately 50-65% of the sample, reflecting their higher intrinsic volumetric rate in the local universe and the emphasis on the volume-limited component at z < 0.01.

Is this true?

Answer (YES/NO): YES